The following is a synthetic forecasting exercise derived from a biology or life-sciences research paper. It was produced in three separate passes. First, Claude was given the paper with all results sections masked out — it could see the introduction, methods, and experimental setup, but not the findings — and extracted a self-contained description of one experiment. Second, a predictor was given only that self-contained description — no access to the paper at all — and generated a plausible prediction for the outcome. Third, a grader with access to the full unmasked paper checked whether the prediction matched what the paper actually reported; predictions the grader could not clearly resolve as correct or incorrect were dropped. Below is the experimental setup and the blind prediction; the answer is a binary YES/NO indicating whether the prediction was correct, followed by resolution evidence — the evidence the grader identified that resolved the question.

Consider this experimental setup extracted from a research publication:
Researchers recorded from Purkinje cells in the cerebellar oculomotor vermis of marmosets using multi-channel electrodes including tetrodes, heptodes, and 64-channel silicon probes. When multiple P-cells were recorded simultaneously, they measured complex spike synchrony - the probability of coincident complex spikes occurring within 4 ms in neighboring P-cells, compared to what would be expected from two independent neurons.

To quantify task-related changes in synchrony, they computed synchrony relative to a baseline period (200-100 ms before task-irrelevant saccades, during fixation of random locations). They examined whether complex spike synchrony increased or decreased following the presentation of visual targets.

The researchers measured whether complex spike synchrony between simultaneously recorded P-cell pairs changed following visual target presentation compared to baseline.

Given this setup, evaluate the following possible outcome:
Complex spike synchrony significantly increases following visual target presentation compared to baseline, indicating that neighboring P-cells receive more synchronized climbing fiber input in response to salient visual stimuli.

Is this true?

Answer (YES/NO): YES